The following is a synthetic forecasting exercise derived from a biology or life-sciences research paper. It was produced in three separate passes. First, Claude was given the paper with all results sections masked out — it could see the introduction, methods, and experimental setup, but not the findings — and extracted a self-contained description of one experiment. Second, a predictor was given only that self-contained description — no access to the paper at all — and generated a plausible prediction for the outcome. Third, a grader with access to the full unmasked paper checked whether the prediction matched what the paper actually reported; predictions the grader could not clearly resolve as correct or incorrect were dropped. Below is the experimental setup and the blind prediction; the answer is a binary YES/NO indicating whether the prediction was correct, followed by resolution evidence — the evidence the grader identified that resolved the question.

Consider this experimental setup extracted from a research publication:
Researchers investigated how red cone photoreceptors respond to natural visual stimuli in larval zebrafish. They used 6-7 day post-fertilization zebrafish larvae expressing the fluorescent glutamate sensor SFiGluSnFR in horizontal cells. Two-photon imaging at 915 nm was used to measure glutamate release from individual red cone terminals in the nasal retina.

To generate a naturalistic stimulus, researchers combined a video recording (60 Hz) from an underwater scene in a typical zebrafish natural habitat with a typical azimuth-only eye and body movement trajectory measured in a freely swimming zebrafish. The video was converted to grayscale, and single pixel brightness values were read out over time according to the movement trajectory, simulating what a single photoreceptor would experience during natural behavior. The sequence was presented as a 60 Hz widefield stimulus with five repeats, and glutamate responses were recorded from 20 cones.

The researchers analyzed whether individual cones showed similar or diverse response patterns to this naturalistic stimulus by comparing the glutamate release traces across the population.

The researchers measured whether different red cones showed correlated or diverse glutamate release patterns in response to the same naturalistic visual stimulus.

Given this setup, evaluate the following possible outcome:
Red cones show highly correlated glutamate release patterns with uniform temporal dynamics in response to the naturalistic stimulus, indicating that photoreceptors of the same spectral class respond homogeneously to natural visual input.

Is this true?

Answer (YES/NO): NO